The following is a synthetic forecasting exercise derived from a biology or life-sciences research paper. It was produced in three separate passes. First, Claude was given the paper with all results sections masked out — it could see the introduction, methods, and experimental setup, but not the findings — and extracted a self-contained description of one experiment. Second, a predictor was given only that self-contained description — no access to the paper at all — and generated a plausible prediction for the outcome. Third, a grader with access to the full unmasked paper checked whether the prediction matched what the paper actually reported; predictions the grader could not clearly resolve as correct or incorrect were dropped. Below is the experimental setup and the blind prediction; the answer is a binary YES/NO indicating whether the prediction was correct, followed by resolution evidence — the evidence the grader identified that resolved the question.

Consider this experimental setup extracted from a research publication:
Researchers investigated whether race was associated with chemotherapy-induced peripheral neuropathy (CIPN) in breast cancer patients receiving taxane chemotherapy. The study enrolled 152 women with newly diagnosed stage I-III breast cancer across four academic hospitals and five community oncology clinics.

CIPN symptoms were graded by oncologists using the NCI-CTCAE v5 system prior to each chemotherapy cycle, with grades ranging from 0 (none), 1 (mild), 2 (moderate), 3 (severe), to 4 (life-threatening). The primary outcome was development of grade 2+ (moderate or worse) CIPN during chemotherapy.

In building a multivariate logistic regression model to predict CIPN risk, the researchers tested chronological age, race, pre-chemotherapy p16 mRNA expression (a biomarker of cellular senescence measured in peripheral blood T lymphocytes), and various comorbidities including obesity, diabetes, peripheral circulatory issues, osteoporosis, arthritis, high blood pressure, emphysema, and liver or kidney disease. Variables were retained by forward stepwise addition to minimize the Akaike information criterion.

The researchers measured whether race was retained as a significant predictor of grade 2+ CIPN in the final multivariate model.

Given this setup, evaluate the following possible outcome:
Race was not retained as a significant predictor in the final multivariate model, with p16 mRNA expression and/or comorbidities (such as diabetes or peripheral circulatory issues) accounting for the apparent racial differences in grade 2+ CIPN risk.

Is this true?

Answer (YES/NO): NO